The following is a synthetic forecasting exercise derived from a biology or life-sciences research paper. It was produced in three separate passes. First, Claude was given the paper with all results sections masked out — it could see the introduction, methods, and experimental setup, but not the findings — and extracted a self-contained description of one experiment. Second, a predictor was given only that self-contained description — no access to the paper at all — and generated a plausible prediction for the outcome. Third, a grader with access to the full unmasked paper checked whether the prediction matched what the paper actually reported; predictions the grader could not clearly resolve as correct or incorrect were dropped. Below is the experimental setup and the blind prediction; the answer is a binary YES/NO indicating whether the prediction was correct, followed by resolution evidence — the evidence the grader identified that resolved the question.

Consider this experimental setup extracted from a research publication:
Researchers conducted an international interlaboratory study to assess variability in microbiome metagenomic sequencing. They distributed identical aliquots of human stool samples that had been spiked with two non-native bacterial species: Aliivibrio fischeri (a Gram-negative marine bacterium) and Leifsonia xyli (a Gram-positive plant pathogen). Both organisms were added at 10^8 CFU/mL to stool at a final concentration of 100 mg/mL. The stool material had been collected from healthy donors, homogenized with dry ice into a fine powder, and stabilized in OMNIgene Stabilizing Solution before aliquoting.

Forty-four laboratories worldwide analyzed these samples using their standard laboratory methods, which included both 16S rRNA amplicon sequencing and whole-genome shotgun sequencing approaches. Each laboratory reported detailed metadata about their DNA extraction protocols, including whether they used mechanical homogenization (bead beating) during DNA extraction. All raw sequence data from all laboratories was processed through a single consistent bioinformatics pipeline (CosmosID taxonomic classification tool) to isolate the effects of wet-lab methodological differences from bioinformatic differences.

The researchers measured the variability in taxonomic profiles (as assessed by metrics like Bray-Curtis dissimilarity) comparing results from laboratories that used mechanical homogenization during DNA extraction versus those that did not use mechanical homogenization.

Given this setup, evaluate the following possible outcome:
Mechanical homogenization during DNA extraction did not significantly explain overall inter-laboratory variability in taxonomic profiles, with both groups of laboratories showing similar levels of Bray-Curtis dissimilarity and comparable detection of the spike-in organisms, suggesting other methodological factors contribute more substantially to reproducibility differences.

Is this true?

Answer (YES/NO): NO